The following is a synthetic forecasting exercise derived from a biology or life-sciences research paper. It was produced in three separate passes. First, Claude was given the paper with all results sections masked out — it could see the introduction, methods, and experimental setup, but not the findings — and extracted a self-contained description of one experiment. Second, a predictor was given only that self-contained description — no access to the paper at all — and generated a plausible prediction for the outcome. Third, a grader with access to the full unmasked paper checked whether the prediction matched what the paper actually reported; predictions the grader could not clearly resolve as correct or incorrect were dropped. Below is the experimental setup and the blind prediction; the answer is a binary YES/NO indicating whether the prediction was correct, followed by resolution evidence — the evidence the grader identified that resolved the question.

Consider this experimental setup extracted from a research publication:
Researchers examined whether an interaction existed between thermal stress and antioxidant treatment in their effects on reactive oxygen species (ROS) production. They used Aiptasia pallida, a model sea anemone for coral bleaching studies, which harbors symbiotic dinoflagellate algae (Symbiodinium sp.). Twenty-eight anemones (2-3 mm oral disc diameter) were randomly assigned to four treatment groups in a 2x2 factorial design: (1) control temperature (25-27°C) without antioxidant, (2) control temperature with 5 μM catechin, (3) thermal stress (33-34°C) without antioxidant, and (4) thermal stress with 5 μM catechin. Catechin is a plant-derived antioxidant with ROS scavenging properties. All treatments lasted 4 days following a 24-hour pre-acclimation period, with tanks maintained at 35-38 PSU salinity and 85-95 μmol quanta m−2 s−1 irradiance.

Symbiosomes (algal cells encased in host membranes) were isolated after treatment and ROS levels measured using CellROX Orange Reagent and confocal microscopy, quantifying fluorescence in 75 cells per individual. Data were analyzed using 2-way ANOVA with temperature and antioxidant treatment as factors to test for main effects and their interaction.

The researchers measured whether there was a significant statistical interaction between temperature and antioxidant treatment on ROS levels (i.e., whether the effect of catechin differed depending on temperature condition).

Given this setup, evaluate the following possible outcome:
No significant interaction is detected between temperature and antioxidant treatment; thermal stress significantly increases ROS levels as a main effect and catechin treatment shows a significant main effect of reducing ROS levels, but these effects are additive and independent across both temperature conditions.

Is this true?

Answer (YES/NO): YES